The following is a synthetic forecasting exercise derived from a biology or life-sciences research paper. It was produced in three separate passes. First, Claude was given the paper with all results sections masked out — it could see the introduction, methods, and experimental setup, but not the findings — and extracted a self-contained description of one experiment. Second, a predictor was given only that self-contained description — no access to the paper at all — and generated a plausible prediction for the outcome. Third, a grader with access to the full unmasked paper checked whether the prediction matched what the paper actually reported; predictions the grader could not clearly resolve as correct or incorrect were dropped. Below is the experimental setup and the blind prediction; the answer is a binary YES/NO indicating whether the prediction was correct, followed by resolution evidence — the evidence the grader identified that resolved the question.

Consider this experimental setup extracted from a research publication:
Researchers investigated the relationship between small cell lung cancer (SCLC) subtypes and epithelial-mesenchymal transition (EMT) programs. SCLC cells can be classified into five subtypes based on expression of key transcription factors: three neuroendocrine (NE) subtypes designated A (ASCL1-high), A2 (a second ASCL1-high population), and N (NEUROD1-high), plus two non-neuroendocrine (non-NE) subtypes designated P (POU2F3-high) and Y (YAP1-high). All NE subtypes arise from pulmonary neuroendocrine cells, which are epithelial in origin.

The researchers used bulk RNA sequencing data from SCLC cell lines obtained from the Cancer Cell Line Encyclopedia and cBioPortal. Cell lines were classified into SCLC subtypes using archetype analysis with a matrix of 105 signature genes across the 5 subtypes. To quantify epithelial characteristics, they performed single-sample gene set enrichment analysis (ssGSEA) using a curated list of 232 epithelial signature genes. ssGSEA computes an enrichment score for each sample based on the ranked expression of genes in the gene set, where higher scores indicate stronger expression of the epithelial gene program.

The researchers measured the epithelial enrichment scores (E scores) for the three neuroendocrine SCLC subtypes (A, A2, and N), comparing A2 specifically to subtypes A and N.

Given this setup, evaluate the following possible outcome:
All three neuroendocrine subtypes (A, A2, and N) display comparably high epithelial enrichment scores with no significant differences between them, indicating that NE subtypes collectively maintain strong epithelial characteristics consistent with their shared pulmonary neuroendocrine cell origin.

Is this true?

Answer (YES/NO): NO